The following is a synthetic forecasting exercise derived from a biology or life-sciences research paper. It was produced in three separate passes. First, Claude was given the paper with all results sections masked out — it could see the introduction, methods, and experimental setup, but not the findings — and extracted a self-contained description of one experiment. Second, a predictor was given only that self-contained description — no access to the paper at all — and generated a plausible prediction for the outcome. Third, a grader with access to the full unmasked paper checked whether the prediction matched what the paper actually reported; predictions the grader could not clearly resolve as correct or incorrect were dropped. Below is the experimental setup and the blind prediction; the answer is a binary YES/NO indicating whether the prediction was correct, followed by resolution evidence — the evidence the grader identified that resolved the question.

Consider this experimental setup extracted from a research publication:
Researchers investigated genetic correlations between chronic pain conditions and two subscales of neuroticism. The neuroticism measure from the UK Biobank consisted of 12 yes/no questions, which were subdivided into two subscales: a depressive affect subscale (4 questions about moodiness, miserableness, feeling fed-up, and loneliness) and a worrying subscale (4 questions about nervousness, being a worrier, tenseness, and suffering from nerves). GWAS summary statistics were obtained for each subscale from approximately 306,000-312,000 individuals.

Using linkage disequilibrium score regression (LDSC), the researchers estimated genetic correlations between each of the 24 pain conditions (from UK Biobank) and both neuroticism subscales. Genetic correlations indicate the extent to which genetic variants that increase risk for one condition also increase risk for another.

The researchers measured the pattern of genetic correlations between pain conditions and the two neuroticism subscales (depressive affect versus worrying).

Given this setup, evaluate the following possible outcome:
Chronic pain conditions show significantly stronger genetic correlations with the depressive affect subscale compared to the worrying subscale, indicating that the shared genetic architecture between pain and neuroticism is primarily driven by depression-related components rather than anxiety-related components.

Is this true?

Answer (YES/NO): YES